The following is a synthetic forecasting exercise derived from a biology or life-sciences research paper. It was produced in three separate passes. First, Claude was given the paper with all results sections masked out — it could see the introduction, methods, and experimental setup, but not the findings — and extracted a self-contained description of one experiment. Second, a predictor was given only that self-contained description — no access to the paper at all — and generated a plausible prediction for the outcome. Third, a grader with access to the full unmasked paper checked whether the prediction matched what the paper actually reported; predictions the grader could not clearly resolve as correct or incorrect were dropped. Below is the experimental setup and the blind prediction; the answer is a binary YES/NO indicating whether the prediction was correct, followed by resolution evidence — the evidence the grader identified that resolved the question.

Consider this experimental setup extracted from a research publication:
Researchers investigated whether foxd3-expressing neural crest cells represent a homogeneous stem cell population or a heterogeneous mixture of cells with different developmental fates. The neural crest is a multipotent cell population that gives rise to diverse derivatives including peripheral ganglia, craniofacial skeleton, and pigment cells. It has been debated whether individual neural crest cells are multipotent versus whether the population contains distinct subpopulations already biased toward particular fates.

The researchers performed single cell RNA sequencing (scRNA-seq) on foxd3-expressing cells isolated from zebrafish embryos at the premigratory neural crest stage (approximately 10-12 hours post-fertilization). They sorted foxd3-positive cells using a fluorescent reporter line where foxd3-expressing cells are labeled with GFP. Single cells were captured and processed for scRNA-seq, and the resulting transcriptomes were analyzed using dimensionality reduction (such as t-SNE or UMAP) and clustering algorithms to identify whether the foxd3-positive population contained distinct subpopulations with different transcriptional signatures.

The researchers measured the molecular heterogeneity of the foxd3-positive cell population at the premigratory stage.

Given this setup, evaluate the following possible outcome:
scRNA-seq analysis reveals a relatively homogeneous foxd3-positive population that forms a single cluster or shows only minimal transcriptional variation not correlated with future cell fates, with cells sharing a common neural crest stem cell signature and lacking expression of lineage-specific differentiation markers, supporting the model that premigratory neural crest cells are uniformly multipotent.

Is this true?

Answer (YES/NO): YES